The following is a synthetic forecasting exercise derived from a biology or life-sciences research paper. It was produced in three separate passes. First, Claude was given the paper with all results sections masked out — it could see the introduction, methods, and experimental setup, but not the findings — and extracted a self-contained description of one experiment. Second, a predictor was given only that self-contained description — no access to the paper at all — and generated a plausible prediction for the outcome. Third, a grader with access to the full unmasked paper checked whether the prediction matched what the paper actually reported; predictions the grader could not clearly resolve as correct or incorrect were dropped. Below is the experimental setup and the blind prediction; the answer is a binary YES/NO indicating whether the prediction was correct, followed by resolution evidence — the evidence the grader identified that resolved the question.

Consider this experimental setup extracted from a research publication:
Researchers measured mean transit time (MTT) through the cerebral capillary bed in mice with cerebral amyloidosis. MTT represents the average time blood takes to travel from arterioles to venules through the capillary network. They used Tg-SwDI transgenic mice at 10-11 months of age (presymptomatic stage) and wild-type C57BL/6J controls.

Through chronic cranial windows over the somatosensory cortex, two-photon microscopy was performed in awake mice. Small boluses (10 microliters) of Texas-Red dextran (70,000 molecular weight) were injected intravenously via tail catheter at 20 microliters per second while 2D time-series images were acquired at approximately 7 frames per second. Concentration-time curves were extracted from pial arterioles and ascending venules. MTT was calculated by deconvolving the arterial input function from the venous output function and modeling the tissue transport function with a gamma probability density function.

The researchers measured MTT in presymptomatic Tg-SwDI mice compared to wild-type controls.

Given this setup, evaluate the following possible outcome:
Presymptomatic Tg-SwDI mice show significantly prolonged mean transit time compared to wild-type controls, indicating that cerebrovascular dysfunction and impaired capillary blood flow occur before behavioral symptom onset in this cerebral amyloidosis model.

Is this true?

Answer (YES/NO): NO